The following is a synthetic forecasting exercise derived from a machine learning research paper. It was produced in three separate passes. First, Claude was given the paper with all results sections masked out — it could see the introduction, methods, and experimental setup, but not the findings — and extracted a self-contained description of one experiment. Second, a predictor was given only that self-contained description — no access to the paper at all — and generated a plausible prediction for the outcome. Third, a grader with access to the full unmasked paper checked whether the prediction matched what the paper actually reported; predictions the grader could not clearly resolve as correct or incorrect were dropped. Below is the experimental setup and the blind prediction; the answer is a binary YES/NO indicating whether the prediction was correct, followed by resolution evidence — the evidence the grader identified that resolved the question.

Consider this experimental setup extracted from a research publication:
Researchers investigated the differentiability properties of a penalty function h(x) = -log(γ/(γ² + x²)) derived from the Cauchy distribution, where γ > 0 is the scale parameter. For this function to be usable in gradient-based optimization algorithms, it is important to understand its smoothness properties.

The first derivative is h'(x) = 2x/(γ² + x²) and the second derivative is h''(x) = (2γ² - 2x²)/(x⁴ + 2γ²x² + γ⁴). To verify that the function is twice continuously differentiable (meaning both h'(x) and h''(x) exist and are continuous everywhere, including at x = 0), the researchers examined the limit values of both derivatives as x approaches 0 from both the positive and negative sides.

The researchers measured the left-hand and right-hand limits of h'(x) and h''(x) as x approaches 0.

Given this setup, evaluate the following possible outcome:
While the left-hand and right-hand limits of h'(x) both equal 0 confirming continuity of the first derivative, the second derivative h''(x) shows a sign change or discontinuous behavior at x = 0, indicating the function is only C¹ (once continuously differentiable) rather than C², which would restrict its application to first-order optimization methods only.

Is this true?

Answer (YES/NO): NO